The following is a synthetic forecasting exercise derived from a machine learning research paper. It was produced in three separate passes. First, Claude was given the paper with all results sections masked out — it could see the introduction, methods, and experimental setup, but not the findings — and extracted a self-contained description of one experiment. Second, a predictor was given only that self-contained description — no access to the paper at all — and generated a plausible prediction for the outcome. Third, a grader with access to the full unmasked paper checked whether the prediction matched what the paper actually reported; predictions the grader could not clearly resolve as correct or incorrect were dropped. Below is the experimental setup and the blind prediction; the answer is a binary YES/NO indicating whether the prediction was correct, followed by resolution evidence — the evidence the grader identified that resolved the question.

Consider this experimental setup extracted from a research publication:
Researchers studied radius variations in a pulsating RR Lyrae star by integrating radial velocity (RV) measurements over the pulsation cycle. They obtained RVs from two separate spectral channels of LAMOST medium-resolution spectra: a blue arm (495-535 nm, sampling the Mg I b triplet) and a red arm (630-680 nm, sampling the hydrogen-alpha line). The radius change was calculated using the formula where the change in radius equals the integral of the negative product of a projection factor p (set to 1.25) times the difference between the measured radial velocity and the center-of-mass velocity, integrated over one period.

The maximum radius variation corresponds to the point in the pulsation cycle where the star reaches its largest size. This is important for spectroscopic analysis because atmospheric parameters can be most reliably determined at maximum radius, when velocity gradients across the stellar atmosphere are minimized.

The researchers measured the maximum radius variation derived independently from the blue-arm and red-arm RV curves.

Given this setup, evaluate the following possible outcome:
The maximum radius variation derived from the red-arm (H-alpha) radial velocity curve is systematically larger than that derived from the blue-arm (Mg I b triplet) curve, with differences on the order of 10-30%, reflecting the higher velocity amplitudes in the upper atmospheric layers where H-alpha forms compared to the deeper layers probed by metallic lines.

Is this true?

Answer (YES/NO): NO